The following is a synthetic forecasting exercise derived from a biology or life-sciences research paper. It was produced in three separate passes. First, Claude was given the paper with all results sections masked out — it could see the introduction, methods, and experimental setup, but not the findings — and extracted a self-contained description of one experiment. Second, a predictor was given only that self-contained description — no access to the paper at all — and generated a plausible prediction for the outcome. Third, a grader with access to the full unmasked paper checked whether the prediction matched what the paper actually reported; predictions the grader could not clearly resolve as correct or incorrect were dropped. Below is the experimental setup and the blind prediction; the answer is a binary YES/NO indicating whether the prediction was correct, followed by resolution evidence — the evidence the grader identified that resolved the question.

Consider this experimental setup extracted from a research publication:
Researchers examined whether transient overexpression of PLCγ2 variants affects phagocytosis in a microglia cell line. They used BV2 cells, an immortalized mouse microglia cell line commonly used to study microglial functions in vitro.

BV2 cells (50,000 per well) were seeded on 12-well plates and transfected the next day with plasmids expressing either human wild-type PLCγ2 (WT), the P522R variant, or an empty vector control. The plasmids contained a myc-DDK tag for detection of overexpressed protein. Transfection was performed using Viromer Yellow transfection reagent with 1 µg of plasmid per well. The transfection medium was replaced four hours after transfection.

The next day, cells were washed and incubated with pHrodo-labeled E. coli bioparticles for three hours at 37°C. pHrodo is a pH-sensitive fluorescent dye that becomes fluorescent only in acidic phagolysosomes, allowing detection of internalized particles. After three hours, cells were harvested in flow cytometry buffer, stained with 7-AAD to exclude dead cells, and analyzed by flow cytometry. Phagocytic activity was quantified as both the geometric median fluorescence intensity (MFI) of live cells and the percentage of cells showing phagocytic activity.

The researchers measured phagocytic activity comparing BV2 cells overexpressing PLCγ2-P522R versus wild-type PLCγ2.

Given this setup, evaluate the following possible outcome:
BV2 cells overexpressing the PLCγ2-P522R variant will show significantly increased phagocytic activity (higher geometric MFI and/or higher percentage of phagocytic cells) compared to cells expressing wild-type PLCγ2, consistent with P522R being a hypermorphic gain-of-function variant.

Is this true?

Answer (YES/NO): YES